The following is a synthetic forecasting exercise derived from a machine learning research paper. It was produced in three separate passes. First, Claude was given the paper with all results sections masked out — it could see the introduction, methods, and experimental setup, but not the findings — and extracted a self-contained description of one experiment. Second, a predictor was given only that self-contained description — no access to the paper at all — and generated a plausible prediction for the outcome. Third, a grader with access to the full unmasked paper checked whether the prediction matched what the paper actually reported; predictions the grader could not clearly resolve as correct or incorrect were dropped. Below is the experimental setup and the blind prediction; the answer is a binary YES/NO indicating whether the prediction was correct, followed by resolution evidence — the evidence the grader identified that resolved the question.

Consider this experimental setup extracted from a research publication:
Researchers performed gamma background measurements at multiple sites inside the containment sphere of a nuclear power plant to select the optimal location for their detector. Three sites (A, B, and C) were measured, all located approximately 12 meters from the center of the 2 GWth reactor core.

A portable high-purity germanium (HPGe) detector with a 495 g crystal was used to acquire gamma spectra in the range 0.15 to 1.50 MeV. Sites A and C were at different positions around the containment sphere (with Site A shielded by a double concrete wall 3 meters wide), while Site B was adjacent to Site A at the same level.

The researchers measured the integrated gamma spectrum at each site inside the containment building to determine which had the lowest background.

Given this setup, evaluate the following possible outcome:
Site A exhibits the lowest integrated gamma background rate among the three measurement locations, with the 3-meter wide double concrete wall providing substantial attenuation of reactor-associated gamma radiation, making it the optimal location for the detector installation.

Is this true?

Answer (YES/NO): YES